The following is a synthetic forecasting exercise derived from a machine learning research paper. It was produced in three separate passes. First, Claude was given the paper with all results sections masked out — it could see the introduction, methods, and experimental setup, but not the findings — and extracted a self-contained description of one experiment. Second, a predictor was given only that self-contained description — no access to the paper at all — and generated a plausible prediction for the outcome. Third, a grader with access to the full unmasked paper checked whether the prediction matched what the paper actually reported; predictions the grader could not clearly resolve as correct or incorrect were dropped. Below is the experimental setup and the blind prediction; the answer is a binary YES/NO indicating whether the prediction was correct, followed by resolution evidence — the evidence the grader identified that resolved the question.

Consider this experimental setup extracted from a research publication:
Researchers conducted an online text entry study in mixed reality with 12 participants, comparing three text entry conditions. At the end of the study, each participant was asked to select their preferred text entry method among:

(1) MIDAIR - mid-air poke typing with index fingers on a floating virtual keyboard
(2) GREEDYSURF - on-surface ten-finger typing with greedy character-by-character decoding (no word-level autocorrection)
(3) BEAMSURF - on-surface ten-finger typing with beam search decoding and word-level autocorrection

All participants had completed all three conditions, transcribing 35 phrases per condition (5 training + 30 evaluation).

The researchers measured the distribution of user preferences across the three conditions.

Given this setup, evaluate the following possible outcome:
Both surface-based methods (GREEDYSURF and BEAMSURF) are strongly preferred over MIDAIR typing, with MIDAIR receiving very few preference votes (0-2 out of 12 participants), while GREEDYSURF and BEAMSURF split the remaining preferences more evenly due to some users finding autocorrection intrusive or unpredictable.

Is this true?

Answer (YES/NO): NO